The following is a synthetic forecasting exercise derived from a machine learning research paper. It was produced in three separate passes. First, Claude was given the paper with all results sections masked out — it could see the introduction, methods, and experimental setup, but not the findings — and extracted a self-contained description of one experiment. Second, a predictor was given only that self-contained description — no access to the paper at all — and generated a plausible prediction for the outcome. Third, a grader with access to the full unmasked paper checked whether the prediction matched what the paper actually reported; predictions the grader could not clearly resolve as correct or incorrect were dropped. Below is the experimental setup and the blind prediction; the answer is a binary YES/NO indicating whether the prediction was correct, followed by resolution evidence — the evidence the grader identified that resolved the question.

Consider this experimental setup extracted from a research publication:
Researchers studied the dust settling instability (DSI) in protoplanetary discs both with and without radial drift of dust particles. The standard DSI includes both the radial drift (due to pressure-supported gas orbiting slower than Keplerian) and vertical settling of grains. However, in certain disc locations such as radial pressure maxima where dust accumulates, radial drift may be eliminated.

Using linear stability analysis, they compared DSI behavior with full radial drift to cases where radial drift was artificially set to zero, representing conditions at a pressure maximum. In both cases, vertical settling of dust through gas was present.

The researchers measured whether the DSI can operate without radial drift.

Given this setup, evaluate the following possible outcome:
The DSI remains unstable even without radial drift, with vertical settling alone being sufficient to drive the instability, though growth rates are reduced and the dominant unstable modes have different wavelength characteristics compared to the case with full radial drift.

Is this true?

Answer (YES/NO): NO